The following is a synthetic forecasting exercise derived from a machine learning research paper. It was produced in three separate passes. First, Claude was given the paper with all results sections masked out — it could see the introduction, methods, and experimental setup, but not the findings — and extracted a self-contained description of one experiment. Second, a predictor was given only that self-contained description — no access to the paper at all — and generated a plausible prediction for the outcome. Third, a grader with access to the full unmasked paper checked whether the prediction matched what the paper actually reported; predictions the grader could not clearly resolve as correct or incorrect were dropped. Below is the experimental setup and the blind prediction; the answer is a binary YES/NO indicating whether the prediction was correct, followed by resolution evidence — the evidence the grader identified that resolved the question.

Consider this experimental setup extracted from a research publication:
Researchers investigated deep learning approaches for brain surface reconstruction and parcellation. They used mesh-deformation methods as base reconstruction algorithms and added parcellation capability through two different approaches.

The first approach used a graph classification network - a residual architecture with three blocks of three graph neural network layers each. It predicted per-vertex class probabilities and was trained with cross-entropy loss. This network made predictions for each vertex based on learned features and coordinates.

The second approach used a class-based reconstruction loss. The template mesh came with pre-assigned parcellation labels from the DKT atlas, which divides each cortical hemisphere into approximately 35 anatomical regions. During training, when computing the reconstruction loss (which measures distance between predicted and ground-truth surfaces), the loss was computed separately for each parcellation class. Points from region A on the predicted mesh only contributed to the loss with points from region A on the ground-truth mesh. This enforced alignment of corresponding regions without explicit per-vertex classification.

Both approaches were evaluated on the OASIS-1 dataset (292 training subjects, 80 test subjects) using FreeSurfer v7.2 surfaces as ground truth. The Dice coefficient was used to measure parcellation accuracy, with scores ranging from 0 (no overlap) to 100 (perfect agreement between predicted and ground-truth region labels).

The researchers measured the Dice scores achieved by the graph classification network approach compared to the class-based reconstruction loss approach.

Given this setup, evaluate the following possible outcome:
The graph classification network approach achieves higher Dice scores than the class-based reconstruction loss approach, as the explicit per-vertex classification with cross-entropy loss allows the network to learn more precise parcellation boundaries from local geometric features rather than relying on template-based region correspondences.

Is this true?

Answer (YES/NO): NO